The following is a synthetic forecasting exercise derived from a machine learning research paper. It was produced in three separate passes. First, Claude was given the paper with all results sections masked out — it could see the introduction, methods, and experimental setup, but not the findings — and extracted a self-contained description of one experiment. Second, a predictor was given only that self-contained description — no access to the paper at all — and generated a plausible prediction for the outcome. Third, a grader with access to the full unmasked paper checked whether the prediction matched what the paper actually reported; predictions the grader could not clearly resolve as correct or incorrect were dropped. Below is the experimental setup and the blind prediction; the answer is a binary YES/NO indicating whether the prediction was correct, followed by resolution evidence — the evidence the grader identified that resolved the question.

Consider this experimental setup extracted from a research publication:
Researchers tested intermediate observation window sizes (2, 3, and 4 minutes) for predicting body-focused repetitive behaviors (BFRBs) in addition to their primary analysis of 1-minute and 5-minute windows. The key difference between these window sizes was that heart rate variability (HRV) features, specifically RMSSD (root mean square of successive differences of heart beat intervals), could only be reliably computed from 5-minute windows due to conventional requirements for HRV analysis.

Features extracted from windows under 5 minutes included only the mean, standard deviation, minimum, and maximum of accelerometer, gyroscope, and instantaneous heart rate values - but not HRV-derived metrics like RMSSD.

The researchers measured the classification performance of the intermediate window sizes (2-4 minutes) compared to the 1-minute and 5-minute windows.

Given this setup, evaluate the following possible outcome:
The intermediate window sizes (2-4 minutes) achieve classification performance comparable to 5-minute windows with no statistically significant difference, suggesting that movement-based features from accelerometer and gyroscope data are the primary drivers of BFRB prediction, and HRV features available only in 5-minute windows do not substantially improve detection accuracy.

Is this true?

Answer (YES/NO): NO